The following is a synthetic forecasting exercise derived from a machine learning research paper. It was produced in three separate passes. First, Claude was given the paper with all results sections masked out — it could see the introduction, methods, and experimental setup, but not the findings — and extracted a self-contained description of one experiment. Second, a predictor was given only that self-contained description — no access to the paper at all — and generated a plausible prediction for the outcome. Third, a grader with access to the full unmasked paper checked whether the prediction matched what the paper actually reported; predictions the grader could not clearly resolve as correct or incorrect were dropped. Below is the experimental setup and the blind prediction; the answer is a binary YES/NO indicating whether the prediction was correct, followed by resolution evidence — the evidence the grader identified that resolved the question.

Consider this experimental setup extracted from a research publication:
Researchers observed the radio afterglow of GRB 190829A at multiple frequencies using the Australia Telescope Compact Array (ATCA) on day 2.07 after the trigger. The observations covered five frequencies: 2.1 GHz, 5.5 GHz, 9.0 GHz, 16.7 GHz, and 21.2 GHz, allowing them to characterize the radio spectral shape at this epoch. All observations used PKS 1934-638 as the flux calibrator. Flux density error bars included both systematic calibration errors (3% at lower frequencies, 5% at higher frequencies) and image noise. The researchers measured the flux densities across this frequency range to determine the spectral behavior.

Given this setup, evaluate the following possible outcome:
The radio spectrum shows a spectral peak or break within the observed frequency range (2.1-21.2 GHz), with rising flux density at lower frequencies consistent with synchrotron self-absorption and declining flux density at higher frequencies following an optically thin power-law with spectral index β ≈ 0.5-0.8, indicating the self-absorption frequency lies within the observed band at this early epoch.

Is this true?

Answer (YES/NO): NO